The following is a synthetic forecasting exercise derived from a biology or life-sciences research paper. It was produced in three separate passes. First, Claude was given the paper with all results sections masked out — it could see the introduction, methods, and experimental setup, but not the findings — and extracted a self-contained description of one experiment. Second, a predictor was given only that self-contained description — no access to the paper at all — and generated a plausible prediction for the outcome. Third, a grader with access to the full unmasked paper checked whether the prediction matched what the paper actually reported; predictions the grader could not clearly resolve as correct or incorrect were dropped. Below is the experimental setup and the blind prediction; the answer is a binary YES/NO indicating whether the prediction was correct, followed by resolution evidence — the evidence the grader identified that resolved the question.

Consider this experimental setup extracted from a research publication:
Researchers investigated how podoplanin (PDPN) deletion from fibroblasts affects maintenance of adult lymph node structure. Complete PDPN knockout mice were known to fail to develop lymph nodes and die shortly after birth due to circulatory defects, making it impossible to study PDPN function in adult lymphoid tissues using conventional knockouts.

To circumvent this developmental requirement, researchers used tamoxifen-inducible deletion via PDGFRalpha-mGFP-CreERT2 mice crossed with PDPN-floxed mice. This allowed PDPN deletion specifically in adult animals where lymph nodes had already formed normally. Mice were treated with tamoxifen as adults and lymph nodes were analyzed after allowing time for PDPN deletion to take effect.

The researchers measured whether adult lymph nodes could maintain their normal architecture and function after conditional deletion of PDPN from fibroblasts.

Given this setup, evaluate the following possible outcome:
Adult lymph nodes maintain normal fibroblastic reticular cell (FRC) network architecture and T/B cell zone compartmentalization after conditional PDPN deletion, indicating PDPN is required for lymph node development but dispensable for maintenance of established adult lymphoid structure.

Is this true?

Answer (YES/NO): NO